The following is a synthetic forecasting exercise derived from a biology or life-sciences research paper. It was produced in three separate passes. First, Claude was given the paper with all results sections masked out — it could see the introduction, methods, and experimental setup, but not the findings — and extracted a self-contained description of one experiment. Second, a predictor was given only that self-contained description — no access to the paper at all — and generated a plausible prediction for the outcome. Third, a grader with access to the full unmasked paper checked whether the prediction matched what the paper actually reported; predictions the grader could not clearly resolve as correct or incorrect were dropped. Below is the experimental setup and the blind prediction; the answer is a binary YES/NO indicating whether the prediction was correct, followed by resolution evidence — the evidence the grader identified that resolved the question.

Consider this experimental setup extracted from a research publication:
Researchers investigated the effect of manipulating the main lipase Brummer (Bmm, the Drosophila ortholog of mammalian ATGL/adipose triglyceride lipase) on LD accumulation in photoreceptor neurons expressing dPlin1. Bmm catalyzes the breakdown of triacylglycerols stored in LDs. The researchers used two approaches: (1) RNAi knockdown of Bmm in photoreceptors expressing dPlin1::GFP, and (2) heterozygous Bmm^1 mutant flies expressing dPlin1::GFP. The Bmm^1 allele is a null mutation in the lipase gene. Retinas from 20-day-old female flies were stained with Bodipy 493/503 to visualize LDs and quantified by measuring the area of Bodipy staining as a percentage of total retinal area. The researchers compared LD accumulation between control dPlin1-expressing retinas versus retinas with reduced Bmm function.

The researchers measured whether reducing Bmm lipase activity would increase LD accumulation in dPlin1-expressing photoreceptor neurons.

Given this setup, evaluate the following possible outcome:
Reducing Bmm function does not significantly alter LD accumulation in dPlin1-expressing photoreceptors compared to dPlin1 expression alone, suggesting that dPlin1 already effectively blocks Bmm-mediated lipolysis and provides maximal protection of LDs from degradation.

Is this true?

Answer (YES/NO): NO